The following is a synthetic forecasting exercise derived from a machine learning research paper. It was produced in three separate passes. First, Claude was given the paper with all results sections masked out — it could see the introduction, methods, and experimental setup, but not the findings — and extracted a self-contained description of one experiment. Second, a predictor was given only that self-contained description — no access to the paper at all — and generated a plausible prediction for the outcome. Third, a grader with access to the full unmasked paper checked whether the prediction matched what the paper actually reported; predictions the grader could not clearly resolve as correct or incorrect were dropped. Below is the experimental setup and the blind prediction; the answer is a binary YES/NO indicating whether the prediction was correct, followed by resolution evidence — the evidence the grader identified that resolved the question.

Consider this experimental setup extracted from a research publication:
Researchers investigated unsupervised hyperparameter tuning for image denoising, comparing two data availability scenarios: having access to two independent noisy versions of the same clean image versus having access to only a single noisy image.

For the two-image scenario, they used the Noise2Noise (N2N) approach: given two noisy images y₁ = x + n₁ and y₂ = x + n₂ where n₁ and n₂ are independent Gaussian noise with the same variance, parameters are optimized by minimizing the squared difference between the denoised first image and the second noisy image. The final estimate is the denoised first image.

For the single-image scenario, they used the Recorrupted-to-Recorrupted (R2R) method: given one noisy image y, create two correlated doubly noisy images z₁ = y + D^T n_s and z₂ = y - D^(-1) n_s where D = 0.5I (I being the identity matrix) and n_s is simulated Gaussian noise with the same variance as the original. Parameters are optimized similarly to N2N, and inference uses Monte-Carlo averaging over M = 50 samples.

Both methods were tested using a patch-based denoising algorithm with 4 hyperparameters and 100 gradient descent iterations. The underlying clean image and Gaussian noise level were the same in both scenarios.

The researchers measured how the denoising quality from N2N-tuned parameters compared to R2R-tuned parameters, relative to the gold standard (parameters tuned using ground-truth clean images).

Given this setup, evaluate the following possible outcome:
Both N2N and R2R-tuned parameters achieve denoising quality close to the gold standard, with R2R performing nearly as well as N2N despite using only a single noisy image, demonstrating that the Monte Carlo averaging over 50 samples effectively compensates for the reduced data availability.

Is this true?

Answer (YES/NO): YES